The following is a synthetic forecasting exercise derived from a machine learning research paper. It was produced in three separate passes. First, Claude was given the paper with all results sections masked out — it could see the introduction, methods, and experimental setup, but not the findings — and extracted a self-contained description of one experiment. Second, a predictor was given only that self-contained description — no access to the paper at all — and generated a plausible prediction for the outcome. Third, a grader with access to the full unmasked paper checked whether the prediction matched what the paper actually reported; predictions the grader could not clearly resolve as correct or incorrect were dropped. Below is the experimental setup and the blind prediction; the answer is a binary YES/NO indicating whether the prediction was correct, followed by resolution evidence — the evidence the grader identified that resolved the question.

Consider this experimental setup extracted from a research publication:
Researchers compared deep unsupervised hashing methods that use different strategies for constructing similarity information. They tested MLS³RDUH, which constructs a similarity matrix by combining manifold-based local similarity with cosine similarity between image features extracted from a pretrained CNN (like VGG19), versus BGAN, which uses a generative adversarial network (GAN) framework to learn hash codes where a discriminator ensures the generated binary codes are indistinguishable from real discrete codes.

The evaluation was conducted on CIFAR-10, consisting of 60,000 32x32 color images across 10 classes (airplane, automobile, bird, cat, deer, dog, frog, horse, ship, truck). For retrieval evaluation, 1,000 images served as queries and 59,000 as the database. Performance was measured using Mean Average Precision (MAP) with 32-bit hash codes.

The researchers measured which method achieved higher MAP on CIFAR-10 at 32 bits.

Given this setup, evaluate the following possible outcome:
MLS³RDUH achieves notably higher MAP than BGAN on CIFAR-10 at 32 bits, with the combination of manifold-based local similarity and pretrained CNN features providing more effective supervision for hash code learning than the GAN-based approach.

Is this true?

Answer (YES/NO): NO